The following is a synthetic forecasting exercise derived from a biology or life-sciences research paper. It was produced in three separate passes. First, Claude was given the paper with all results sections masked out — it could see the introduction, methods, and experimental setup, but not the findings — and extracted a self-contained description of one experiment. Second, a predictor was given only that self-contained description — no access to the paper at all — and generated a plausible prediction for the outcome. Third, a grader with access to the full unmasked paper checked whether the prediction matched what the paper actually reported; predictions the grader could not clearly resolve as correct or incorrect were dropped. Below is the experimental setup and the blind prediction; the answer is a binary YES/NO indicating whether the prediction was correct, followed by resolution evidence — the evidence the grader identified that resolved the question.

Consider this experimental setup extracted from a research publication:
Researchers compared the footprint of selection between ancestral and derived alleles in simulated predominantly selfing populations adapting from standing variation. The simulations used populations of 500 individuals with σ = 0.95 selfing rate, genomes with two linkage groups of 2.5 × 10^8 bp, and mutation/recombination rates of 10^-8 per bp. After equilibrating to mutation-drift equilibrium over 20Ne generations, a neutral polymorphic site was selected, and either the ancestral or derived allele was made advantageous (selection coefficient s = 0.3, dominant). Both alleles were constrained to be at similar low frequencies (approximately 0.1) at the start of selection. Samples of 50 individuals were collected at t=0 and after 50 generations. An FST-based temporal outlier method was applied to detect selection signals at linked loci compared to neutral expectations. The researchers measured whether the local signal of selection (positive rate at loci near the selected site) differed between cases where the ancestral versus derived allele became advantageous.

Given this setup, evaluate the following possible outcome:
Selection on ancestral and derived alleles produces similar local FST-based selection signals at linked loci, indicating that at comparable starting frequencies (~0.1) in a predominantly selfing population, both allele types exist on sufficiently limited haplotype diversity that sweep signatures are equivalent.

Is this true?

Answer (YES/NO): NO